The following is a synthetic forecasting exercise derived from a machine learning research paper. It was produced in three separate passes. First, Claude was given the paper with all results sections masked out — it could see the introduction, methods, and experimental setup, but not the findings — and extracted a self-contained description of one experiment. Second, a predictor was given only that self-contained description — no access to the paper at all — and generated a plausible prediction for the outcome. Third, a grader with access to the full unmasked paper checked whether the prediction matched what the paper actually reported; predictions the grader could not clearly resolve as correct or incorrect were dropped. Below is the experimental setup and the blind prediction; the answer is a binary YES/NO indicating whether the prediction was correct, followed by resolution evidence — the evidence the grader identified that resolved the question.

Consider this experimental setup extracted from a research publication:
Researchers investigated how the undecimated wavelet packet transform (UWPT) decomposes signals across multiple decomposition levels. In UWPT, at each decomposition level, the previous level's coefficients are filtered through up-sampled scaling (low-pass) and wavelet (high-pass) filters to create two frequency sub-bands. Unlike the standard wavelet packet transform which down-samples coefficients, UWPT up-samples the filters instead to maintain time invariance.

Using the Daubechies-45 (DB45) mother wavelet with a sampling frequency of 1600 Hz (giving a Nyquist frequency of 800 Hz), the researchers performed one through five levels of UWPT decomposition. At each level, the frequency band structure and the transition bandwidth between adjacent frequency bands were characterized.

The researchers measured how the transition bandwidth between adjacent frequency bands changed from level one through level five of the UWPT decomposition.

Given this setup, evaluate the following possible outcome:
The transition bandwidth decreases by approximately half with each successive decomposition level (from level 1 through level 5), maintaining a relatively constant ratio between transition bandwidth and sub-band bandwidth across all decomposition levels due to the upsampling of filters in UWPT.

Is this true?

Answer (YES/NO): YES